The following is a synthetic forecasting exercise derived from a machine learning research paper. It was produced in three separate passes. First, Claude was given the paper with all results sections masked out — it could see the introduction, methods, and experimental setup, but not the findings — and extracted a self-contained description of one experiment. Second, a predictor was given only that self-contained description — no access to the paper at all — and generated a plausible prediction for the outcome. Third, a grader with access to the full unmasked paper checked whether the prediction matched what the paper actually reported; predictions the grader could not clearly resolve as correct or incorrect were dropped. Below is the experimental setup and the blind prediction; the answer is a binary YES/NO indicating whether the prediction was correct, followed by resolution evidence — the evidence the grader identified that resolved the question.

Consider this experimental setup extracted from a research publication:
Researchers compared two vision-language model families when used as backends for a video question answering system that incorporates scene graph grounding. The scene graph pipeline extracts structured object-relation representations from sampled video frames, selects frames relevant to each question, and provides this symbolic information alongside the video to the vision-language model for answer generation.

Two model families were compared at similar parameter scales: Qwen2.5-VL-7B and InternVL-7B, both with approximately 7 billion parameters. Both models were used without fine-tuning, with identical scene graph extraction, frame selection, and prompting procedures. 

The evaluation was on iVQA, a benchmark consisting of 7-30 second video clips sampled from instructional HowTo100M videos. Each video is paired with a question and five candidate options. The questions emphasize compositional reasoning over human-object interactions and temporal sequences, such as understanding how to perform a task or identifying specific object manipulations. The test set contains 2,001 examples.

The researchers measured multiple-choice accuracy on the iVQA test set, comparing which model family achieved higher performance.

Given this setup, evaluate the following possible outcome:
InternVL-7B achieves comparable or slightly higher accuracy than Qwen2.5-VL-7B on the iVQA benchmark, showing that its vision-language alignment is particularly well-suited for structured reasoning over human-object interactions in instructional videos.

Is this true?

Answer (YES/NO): NO